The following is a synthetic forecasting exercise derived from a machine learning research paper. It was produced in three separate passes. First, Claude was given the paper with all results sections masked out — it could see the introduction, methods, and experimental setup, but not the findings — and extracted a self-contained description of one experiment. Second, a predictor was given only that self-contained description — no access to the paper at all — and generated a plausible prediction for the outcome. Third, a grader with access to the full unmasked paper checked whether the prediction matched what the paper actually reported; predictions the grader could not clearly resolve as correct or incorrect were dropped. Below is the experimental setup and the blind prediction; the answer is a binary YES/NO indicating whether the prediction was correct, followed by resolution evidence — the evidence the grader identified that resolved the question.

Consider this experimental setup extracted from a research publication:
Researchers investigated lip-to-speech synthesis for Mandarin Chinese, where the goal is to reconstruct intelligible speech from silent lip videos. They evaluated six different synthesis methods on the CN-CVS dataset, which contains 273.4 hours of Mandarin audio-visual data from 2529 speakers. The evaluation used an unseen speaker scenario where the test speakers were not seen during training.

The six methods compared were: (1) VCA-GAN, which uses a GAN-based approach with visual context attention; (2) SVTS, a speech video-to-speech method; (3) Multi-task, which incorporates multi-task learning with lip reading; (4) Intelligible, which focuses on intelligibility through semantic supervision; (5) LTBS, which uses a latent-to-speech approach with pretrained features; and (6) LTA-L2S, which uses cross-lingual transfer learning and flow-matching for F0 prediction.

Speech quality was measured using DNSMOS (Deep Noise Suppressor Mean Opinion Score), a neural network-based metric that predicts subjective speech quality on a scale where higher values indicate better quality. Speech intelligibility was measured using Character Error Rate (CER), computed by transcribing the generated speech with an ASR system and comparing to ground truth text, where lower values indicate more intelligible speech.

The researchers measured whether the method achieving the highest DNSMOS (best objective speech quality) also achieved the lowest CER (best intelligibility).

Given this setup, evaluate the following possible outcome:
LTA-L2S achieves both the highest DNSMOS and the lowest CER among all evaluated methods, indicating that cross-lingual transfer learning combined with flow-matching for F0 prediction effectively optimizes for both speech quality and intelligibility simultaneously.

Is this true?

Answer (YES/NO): NO